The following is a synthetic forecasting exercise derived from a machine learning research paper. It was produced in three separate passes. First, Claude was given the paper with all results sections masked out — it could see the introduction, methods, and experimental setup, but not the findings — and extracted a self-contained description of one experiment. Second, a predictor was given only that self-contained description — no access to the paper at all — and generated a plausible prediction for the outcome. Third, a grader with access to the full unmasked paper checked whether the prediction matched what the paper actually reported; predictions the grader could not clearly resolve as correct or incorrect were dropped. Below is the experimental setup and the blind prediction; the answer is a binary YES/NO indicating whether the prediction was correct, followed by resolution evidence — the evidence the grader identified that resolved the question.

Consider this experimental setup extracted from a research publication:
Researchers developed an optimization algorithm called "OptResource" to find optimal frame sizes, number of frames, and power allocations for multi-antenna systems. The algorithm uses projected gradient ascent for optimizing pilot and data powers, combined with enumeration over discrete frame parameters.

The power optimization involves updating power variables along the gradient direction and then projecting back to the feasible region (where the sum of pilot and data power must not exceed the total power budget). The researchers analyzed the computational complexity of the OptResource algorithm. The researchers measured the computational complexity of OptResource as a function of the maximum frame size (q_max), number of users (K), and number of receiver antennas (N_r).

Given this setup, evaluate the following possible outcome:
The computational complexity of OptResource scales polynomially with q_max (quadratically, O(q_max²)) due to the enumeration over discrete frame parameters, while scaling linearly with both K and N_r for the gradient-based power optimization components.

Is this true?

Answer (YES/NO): NO